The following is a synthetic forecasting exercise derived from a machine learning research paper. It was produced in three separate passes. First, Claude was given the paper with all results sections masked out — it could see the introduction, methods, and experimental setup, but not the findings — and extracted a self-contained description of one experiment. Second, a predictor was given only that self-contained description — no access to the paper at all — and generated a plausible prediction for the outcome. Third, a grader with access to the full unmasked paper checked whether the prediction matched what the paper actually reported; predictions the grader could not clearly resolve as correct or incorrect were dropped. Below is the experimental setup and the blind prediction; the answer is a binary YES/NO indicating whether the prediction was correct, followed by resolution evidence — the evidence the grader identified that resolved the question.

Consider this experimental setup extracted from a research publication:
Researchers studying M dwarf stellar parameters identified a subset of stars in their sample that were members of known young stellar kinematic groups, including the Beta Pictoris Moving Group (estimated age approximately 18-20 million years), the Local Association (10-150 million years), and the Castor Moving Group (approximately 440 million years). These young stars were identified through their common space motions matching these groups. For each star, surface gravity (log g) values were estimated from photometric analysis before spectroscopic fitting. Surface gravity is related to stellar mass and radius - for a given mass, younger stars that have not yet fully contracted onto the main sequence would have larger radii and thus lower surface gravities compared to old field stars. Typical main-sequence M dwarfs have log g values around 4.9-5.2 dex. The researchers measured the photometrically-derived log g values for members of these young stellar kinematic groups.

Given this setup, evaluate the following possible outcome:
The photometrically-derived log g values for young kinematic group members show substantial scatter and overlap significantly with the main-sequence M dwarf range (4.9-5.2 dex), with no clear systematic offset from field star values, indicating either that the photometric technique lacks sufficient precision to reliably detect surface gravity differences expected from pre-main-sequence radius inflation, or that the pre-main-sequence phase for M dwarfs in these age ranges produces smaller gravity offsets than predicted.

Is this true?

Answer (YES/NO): NO